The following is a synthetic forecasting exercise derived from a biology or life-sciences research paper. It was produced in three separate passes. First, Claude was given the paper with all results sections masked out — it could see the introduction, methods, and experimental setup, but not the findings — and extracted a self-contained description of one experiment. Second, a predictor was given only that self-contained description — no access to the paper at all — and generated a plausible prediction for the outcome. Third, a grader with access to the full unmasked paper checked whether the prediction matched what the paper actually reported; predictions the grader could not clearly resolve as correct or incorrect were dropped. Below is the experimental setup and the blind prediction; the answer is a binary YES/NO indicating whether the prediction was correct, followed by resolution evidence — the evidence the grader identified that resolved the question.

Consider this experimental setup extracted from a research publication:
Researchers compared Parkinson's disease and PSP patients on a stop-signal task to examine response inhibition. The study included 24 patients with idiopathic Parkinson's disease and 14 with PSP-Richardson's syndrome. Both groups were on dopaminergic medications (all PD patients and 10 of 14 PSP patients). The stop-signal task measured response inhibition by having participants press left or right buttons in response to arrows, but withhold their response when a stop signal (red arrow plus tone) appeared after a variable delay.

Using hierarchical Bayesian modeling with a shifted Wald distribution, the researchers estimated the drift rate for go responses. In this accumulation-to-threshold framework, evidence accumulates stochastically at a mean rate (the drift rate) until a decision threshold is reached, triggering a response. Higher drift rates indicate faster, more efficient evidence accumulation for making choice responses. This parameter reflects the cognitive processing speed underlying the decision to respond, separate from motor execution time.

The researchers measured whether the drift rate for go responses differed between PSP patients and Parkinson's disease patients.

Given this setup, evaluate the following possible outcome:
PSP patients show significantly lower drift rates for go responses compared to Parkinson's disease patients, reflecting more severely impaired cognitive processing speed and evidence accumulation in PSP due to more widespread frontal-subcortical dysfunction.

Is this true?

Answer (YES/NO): YES